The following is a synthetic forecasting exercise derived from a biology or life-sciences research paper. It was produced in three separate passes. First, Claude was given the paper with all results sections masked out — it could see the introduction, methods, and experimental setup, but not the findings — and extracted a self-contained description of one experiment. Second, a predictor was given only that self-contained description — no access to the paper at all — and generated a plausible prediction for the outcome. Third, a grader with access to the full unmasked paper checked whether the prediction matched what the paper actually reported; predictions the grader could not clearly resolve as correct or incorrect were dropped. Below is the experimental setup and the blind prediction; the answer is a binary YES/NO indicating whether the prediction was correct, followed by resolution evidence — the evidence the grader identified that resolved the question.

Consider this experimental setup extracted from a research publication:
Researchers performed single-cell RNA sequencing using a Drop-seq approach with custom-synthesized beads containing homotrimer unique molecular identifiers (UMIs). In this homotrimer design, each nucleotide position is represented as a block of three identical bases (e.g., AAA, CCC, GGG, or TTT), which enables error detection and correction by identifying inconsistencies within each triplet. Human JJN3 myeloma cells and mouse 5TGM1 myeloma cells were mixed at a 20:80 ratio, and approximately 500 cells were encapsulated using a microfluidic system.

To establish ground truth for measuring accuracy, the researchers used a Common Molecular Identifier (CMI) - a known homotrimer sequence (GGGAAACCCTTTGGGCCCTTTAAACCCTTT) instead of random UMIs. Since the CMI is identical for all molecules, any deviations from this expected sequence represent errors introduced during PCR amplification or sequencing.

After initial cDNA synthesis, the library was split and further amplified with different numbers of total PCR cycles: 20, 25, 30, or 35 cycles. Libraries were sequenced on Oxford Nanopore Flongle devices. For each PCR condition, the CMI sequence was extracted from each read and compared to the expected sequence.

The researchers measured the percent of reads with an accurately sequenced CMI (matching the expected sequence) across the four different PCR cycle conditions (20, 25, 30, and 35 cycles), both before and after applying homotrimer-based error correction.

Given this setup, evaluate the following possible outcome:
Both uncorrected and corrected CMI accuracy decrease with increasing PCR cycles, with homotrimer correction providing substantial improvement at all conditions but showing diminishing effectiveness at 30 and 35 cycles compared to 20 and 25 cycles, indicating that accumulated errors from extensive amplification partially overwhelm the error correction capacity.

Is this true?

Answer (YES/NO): NO